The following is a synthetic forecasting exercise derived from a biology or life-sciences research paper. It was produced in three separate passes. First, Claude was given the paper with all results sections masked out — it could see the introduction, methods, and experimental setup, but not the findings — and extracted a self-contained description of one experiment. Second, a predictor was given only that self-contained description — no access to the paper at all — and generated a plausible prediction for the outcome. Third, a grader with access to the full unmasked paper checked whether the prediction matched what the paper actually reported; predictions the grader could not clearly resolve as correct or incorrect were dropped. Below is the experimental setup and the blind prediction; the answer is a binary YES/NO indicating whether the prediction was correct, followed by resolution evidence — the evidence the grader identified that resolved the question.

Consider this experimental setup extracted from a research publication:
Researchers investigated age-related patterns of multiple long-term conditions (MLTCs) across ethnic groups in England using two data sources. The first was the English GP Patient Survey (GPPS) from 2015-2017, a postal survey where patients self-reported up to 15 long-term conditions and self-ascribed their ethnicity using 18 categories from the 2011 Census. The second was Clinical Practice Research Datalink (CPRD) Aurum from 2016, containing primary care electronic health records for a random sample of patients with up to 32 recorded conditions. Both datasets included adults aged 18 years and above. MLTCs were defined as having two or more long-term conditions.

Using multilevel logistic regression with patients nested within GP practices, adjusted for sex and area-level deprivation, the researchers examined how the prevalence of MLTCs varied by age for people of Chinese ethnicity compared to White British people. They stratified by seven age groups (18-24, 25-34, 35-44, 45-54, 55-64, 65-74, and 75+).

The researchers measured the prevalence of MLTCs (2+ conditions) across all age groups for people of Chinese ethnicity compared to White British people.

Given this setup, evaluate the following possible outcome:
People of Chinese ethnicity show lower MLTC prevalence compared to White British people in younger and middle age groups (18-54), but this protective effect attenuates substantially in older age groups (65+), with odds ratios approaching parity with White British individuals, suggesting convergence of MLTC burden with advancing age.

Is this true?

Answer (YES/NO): NO